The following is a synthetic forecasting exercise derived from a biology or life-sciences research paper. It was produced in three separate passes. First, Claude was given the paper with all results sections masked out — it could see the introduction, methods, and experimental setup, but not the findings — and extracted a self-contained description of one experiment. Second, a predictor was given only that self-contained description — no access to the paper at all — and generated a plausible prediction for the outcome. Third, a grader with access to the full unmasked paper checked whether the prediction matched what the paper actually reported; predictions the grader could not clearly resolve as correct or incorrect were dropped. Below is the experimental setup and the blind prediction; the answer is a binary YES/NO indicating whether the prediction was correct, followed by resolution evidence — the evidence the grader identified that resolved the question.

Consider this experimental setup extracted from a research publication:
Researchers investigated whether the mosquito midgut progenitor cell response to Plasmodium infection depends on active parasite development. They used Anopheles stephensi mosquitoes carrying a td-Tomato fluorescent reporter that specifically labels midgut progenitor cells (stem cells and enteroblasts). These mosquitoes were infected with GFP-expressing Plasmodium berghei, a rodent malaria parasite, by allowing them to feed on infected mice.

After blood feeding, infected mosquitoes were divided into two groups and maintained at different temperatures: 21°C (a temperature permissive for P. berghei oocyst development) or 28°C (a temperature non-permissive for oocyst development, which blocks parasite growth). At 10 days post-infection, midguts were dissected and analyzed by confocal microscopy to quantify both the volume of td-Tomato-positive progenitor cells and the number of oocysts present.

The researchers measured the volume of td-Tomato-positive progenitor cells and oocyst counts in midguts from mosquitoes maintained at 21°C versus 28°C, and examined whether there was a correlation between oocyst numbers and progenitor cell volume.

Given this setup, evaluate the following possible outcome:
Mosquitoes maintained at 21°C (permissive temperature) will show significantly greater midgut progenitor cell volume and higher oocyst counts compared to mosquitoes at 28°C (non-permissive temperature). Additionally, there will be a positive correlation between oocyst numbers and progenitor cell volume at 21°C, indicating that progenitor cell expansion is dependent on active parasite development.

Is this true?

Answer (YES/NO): YES